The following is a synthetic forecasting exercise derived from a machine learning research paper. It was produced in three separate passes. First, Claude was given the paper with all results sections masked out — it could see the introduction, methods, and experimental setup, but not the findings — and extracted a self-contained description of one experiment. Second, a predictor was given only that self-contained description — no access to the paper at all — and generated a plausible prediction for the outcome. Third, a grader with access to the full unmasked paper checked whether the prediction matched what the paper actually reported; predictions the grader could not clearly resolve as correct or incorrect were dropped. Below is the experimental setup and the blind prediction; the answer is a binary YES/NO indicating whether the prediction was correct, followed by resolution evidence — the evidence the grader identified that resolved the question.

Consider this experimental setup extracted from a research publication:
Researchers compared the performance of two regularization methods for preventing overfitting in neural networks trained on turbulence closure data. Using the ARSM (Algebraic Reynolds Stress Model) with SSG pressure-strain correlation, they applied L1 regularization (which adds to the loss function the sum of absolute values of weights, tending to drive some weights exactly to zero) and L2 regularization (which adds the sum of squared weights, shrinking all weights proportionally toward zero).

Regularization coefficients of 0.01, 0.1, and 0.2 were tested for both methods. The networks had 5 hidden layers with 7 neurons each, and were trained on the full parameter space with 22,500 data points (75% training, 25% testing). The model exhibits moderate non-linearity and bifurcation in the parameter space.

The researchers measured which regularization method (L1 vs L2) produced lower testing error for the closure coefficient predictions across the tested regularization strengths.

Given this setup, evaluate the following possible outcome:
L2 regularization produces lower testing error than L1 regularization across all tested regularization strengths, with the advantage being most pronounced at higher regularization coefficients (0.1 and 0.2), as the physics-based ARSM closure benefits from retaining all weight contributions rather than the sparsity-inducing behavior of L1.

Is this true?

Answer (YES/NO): NO